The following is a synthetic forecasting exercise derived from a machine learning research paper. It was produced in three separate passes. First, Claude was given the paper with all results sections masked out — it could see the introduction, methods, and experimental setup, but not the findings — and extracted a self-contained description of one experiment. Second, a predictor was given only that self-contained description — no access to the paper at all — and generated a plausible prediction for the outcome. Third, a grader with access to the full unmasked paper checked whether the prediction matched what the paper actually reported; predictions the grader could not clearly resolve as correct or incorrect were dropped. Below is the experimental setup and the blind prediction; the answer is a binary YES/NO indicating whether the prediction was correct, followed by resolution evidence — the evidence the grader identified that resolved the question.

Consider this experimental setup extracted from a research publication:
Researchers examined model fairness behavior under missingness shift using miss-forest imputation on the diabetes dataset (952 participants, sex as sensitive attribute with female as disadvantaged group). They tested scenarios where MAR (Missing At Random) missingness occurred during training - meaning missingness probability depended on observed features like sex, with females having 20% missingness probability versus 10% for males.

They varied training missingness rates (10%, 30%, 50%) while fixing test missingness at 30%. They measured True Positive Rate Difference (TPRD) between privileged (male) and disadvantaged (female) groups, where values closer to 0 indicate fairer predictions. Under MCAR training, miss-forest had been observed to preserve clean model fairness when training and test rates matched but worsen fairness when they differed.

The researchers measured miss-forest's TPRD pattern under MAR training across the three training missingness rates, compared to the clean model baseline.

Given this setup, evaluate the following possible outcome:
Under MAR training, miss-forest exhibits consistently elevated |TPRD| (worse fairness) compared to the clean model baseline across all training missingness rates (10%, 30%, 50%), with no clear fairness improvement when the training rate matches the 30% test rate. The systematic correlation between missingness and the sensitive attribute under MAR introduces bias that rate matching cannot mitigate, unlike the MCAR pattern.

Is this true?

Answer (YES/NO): NO